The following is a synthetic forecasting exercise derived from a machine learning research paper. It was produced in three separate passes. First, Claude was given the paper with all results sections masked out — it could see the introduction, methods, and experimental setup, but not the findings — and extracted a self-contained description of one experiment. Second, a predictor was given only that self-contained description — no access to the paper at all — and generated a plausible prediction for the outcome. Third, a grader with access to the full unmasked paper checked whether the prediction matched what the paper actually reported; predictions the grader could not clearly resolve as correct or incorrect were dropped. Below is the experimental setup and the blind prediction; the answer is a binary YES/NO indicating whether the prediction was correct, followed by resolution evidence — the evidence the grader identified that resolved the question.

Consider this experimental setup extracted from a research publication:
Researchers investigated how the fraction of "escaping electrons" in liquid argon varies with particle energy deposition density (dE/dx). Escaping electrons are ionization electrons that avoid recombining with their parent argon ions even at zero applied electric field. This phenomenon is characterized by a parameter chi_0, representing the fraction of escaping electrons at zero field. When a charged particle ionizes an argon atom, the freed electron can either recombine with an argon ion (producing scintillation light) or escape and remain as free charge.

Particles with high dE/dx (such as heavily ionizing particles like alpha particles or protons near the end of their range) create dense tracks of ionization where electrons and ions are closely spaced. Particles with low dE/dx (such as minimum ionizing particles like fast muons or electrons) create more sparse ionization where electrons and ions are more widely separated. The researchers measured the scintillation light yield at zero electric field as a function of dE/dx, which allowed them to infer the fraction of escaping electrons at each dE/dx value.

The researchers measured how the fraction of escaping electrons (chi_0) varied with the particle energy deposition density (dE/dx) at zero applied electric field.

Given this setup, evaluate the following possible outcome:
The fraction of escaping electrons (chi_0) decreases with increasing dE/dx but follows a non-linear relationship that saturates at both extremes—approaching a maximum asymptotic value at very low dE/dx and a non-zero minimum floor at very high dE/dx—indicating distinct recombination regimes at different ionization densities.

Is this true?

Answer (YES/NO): NO